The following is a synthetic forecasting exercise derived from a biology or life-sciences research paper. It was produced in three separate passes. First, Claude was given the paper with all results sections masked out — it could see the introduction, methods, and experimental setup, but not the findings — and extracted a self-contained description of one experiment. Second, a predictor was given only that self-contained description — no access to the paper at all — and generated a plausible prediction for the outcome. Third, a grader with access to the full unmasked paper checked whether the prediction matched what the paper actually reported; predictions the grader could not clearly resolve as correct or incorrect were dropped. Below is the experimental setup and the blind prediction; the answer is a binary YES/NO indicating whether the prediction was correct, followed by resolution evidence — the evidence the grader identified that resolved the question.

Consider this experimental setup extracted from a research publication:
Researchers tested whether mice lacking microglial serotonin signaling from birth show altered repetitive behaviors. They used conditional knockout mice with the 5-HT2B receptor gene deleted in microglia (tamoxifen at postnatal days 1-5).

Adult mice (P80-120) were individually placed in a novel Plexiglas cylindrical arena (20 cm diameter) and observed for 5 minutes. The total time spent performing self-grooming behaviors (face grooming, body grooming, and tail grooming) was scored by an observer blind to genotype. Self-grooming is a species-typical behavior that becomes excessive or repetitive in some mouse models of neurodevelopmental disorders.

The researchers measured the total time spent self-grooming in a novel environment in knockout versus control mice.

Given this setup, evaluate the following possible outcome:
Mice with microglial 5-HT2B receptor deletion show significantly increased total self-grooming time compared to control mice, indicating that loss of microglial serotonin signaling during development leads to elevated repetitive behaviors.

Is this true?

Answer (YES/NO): YES